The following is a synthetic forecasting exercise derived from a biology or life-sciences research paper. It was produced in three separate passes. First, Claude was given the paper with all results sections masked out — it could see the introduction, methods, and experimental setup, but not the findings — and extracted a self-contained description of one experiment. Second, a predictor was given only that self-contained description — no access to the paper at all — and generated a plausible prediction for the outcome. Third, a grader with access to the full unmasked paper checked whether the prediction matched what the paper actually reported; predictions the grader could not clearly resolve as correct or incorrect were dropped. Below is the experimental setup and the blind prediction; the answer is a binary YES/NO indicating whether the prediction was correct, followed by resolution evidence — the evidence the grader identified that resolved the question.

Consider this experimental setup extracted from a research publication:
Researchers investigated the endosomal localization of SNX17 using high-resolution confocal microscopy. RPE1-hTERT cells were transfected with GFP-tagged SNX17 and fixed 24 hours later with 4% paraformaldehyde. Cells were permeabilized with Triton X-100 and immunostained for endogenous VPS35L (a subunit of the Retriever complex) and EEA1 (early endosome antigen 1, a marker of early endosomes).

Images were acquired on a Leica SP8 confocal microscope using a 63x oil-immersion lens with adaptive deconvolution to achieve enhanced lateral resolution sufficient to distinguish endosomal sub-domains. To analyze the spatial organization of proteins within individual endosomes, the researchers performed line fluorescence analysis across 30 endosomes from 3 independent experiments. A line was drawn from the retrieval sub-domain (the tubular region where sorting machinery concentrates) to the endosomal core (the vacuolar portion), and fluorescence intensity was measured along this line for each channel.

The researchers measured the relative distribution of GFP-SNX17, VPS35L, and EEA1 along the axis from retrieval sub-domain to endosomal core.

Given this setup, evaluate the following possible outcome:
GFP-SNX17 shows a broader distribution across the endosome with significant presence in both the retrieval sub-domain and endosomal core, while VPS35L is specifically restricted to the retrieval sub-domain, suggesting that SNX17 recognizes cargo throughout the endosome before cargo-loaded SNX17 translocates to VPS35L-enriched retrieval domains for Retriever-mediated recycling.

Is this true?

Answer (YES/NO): YES